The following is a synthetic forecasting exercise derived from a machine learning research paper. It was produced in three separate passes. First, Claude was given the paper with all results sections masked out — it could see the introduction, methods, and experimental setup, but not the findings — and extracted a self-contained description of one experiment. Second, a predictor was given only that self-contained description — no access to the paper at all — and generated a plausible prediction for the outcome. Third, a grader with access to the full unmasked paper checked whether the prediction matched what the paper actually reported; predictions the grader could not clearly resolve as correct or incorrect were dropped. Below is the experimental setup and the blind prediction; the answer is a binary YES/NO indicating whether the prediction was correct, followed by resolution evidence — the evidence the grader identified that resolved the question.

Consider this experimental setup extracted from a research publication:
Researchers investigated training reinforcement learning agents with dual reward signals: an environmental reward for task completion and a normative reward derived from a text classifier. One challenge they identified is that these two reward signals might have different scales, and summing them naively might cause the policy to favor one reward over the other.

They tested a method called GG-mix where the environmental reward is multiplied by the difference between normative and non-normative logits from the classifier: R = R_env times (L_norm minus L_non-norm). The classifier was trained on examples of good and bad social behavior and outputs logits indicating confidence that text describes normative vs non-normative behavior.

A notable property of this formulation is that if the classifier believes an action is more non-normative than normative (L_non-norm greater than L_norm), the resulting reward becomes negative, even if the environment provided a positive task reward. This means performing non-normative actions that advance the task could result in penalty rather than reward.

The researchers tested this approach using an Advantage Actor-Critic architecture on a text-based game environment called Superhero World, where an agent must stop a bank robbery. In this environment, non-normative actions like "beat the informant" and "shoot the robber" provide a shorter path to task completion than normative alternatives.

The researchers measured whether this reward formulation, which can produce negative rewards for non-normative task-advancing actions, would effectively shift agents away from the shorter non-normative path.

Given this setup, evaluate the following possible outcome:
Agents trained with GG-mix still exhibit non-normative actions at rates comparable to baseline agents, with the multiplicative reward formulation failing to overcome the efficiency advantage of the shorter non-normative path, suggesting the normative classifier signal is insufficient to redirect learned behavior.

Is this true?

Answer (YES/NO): NO